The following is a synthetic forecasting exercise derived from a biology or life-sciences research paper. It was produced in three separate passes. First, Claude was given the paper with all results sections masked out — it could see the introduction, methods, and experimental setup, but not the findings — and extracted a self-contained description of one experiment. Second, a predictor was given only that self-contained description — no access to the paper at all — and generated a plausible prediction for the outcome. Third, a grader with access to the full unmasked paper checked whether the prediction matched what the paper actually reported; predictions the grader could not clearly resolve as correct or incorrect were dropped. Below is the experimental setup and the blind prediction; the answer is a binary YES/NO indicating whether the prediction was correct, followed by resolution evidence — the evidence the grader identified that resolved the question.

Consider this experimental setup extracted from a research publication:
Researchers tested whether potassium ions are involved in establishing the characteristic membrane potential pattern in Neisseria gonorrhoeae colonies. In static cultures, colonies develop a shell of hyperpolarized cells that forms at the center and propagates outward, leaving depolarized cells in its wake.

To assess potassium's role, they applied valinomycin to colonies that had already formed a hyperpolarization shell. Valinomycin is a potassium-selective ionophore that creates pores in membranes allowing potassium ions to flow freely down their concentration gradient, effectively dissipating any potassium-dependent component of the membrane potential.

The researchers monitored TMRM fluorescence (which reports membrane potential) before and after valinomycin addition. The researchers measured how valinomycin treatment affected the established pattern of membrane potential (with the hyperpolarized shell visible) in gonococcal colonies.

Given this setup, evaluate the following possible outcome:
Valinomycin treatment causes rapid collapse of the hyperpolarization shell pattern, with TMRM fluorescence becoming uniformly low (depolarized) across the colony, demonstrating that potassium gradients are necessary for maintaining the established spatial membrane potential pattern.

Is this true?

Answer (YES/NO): YES